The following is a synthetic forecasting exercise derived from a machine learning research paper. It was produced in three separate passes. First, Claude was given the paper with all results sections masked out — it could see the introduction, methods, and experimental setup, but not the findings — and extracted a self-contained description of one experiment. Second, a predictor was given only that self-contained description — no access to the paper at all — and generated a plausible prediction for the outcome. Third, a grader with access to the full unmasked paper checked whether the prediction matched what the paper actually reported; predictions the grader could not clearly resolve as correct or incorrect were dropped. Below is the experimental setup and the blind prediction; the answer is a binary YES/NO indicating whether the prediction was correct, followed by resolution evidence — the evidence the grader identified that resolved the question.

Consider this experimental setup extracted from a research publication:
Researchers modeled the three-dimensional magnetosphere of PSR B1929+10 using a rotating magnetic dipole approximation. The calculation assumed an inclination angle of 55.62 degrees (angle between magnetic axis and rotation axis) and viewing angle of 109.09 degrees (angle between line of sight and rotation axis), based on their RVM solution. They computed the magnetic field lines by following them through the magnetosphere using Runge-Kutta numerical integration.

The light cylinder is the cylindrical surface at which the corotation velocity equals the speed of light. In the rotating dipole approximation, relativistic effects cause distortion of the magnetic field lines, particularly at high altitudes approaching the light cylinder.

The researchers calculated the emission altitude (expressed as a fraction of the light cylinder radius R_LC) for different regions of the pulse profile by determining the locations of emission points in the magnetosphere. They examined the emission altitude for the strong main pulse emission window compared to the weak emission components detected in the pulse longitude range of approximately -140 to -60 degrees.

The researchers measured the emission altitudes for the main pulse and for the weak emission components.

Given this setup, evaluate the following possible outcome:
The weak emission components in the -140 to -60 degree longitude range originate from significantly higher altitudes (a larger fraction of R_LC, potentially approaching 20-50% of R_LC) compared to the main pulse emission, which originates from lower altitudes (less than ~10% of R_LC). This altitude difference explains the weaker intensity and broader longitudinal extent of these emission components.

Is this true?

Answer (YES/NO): NO